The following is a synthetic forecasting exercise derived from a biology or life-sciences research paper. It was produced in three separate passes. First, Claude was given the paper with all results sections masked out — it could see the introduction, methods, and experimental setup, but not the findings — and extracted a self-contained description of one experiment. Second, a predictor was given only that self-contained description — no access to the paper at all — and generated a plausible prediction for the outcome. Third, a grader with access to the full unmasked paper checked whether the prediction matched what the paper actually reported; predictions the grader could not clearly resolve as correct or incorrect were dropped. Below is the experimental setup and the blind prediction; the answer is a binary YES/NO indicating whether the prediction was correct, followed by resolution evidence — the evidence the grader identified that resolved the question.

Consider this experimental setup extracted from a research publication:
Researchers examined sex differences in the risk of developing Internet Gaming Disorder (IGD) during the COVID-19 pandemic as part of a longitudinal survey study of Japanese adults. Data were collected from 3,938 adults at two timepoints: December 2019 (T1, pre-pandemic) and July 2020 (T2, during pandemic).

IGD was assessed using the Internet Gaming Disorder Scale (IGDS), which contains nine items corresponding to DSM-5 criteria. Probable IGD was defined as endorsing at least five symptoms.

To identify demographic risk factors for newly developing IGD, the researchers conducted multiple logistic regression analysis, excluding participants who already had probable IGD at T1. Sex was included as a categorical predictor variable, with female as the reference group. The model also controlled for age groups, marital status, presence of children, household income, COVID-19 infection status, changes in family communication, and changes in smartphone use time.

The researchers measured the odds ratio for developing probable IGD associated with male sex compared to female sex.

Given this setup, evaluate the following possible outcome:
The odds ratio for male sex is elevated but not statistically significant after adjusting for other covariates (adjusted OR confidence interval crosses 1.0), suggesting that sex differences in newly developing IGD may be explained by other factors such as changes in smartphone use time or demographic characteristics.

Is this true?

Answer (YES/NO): NO